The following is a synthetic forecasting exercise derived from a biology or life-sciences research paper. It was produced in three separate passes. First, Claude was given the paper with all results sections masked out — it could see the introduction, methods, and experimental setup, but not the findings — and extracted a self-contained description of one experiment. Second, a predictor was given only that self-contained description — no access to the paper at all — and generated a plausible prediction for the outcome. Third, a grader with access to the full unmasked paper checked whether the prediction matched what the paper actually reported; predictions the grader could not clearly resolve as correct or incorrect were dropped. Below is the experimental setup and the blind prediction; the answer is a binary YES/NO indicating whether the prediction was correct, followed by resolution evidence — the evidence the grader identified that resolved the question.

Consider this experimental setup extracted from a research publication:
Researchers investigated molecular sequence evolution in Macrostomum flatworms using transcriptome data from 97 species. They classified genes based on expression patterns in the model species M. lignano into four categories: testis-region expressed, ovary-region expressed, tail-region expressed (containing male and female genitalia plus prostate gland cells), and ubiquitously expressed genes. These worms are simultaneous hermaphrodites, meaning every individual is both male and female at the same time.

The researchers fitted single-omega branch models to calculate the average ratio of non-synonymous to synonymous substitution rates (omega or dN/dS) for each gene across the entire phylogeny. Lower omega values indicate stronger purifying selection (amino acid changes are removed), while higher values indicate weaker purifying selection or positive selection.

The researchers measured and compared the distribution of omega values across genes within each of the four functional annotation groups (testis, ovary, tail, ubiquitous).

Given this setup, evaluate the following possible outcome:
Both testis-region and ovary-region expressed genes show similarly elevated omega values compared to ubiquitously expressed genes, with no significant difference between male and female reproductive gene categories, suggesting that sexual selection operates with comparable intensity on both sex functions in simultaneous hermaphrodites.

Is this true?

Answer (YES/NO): YES